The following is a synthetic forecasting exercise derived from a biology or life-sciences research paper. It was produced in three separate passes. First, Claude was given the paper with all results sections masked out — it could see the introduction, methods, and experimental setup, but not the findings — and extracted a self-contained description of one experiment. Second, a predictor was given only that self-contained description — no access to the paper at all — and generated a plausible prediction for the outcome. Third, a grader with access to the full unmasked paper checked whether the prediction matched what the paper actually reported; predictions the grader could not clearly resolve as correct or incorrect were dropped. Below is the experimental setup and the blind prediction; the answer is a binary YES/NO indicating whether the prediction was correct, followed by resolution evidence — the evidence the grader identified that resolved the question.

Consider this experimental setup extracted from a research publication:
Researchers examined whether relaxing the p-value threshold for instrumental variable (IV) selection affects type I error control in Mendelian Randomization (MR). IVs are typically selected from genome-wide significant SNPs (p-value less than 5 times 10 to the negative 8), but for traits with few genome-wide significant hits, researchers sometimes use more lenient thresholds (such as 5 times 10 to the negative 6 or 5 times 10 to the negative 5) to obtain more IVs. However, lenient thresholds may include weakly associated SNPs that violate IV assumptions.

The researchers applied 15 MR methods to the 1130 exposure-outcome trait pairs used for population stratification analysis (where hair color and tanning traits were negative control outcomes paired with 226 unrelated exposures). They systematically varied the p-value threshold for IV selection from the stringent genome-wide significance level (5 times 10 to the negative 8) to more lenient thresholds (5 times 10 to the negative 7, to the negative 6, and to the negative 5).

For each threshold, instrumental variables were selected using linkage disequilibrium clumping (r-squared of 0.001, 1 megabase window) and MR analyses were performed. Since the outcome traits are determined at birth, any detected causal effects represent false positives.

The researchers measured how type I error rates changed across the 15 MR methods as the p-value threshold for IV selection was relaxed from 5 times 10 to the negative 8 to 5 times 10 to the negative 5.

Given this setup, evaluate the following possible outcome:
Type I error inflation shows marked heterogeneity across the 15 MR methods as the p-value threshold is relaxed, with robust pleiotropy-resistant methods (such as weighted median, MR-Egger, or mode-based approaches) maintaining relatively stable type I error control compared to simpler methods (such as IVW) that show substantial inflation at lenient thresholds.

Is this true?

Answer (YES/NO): NO